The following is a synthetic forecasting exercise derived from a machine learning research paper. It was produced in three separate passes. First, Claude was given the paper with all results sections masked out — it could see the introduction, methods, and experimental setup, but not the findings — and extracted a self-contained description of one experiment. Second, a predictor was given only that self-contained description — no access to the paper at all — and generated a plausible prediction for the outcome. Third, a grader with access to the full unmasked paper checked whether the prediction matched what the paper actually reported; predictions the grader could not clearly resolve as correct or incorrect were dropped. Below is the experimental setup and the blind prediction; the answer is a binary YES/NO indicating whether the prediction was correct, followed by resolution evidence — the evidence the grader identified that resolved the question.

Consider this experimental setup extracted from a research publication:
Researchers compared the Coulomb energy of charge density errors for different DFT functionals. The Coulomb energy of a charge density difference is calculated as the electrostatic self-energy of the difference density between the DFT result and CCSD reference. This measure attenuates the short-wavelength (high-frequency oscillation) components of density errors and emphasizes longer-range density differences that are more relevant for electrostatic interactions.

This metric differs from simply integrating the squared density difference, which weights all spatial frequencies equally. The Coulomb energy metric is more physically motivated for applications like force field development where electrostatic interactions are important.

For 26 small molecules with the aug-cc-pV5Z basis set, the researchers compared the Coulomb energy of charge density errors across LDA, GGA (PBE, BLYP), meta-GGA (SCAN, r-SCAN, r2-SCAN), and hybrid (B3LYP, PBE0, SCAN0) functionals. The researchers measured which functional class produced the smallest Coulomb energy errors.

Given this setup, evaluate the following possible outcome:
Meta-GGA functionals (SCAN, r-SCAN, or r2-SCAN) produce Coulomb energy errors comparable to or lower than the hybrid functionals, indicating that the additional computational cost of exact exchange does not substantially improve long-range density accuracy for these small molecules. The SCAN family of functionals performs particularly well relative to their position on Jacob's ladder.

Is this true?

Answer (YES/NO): YES